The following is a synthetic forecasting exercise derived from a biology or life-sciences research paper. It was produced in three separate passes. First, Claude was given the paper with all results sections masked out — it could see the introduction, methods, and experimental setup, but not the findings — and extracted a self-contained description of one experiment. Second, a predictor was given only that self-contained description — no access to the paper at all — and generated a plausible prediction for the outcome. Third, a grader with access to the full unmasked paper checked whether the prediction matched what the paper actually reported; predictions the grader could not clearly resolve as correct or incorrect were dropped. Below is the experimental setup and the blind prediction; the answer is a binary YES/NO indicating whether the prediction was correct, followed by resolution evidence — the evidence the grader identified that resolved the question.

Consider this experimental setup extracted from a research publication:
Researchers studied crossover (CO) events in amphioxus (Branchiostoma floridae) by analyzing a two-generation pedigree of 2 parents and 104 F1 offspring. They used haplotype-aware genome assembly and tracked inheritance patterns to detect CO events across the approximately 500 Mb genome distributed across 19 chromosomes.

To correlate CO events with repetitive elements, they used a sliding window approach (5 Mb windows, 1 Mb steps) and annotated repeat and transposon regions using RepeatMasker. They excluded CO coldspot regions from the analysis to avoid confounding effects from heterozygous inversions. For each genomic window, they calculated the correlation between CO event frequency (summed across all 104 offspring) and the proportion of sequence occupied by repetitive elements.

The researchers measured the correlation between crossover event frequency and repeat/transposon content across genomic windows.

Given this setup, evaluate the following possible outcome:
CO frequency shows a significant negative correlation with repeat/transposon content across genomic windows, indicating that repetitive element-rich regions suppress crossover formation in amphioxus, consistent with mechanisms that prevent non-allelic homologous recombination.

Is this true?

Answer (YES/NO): NO